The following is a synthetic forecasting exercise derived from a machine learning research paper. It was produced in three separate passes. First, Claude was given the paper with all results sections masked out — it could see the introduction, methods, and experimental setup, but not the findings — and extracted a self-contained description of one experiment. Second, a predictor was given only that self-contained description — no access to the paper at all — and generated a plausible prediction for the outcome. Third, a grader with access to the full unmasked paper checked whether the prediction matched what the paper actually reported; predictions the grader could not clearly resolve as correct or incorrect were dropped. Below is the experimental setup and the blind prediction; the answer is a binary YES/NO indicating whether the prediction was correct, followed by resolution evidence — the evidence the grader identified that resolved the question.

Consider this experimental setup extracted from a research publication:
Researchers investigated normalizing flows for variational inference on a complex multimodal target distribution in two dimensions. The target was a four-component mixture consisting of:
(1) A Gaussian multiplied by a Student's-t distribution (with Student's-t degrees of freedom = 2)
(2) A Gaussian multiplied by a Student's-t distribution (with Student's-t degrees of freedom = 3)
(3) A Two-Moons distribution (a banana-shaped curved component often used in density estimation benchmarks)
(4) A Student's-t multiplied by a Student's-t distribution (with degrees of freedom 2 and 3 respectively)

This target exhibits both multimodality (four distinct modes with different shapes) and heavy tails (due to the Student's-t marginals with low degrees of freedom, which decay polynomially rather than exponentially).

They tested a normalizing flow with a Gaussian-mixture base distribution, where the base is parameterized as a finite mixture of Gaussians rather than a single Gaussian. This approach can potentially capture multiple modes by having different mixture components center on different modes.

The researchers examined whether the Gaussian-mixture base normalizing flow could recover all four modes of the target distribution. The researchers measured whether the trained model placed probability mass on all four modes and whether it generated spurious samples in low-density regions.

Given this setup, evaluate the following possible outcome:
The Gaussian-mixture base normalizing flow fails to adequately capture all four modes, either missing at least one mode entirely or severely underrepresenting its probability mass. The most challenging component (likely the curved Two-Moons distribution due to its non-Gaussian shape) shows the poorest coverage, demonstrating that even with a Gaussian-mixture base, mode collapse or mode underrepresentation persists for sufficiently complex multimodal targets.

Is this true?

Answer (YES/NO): NO